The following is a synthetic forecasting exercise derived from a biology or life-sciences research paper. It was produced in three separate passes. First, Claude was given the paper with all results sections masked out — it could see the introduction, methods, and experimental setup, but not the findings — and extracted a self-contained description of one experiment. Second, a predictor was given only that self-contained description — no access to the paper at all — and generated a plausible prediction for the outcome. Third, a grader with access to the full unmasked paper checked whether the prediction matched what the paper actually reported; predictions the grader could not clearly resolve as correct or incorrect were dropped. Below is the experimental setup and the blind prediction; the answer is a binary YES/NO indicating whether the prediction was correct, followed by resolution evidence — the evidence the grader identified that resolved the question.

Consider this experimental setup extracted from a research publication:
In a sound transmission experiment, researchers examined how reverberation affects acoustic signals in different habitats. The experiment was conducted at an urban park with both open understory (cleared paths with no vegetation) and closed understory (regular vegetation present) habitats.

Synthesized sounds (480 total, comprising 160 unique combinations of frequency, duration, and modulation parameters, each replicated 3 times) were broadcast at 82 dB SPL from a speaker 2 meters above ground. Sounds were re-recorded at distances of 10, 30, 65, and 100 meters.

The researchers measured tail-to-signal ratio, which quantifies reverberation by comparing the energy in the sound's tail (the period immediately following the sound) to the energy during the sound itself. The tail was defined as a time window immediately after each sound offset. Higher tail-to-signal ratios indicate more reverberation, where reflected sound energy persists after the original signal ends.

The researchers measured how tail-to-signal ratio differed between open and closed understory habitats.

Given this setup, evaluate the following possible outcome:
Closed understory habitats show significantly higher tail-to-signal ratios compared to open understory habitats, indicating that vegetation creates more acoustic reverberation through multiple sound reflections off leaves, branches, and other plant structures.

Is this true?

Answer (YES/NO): YES